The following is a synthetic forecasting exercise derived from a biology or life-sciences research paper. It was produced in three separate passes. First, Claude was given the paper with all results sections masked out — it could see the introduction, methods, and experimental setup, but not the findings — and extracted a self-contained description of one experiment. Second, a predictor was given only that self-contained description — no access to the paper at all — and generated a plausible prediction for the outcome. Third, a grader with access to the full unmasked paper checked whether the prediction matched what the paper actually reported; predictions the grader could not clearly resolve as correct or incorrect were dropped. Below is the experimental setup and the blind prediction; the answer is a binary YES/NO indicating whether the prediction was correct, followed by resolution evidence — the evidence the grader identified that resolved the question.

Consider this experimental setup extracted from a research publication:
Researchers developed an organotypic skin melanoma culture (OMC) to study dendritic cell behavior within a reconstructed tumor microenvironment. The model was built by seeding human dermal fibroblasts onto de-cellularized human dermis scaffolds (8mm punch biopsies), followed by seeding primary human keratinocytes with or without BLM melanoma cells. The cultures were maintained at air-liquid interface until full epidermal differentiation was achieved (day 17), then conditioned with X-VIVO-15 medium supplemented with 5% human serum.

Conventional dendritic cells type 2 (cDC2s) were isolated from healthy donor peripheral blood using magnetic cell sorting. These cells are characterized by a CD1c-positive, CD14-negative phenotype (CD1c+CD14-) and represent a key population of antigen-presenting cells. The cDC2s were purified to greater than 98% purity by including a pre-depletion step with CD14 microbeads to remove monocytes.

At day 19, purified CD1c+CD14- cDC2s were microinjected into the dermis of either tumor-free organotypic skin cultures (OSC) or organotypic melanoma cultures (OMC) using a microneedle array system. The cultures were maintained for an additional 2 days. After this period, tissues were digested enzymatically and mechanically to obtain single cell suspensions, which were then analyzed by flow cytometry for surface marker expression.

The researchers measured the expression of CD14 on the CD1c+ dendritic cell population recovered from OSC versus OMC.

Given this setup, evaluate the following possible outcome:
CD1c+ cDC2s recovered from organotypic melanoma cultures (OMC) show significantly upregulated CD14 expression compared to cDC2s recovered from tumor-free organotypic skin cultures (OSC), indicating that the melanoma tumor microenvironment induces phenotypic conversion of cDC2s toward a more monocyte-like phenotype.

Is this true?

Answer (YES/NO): YES